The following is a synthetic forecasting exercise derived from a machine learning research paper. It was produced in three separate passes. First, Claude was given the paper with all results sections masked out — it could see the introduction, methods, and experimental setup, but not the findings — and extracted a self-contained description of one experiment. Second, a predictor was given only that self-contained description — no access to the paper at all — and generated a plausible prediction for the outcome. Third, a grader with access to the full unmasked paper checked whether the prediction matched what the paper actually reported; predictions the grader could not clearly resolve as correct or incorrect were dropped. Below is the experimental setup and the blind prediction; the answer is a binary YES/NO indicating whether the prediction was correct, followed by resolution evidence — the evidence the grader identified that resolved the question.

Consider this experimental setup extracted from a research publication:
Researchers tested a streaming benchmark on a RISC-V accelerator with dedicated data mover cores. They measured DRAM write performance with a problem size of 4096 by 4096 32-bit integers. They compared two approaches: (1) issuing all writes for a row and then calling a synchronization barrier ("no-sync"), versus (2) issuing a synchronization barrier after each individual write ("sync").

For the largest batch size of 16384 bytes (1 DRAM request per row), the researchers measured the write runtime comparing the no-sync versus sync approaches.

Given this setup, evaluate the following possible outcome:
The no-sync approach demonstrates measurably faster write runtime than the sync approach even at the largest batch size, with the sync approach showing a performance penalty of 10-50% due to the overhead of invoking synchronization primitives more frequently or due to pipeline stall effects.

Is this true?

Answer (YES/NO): NO